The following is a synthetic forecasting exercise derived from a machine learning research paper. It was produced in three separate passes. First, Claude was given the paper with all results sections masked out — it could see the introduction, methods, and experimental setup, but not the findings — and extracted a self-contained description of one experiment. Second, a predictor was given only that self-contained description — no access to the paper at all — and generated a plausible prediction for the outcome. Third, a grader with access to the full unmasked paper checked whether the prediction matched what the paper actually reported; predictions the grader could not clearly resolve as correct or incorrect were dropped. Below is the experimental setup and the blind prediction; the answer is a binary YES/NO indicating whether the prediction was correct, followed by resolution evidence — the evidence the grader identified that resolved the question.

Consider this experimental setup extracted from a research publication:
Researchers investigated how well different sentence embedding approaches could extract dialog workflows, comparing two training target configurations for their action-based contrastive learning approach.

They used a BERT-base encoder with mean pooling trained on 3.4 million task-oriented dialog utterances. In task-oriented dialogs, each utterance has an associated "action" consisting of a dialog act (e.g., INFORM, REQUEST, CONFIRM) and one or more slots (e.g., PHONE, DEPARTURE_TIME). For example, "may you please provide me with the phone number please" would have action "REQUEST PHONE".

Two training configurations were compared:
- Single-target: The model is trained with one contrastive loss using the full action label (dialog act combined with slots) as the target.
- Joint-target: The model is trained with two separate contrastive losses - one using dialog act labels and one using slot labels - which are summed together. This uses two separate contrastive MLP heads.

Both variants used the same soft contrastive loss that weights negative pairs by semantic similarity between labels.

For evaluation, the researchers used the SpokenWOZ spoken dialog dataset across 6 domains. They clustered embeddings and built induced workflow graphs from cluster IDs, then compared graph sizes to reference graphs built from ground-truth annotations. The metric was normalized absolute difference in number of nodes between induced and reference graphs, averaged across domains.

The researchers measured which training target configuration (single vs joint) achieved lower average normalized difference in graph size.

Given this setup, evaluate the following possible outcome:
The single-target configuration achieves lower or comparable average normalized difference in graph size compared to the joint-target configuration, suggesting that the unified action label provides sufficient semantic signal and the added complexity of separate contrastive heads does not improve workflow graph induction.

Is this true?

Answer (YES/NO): YES